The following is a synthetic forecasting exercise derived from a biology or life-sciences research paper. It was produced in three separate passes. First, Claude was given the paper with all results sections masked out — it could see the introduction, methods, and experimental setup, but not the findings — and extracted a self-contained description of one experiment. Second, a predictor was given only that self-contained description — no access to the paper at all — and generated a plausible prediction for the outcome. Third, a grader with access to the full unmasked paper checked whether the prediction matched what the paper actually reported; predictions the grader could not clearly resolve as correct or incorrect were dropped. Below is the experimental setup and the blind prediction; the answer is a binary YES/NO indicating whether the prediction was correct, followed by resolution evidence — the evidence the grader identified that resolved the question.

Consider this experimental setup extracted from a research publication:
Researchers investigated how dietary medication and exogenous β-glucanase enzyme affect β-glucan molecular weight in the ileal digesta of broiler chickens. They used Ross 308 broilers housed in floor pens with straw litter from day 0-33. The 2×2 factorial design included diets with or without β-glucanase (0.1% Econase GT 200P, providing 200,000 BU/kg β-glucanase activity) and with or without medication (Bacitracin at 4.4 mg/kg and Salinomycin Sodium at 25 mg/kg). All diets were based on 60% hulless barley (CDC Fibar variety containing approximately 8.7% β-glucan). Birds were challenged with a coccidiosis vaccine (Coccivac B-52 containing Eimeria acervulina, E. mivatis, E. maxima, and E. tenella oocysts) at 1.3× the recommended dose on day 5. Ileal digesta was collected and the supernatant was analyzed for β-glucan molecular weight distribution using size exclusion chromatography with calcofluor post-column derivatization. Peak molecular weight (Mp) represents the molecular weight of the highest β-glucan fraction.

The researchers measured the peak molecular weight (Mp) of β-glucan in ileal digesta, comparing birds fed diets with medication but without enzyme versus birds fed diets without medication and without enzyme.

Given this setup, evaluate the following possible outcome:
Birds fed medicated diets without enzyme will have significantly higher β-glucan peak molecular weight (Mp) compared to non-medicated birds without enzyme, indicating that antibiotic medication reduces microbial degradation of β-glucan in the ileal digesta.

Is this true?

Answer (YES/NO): NO